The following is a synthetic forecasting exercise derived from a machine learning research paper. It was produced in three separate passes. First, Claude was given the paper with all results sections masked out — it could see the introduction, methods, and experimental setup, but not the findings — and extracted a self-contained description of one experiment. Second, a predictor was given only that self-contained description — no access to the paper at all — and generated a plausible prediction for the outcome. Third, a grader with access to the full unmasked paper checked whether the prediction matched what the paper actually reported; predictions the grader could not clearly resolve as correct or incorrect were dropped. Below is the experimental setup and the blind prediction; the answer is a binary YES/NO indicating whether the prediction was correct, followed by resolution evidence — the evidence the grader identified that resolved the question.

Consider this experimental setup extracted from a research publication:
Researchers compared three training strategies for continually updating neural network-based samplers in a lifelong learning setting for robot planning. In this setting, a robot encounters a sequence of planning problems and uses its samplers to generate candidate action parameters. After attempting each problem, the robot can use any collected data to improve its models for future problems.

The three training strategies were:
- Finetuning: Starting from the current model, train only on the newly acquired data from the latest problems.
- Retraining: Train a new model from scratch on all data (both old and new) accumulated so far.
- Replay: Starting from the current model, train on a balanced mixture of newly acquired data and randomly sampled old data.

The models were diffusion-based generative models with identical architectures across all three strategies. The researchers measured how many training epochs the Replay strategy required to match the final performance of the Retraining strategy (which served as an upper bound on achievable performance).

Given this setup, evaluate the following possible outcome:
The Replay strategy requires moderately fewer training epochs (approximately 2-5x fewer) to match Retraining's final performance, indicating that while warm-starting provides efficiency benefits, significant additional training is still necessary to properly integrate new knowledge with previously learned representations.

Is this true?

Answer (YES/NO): NO